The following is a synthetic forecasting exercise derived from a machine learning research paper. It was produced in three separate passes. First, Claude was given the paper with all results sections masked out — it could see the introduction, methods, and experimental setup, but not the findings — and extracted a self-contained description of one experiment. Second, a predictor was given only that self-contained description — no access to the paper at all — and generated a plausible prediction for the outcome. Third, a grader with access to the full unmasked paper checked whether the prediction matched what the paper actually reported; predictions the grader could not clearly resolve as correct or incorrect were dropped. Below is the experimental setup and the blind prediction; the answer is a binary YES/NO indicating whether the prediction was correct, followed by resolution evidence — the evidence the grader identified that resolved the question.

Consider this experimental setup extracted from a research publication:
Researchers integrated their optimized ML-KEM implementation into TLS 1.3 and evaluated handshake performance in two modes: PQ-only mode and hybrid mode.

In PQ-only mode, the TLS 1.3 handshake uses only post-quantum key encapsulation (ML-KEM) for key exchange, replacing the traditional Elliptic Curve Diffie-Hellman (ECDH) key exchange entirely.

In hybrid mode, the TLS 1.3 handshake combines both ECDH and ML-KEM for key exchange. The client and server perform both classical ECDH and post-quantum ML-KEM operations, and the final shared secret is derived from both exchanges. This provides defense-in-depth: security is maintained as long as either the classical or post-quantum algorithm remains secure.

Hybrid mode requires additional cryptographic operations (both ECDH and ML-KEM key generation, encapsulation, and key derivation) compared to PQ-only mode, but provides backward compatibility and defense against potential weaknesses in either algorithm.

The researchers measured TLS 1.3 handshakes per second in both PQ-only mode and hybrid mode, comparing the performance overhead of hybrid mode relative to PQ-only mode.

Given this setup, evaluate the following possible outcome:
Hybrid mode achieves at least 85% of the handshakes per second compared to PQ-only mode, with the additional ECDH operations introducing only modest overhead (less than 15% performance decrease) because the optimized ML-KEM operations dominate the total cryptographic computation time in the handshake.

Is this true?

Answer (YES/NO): NO